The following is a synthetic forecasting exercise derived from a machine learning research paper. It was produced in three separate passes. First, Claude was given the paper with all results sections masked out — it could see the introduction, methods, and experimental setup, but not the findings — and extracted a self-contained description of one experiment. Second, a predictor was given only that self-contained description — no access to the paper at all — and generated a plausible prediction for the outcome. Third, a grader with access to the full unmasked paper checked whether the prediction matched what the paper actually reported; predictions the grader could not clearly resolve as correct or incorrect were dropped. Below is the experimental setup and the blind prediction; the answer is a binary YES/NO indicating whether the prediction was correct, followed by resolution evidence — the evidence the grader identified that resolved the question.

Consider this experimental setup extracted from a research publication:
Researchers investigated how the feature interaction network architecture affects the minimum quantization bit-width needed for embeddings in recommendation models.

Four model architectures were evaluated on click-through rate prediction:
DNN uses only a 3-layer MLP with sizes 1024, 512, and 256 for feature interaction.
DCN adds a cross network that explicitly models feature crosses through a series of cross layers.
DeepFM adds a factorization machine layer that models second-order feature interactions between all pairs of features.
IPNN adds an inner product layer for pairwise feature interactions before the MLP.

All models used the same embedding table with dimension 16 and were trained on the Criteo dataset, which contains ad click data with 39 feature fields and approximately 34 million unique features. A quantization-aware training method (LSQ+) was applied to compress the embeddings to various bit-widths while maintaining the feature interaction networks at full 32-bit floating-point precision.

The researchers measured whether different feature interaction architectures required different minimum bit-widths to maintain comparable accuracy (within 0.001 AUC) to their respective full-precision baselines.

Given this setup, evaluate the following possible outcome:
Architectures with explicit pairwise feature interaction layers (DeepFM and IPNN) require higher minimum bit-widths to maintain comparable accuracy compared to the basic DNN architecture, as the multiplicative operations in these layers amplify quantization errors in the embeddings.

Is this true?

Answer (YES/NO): NO